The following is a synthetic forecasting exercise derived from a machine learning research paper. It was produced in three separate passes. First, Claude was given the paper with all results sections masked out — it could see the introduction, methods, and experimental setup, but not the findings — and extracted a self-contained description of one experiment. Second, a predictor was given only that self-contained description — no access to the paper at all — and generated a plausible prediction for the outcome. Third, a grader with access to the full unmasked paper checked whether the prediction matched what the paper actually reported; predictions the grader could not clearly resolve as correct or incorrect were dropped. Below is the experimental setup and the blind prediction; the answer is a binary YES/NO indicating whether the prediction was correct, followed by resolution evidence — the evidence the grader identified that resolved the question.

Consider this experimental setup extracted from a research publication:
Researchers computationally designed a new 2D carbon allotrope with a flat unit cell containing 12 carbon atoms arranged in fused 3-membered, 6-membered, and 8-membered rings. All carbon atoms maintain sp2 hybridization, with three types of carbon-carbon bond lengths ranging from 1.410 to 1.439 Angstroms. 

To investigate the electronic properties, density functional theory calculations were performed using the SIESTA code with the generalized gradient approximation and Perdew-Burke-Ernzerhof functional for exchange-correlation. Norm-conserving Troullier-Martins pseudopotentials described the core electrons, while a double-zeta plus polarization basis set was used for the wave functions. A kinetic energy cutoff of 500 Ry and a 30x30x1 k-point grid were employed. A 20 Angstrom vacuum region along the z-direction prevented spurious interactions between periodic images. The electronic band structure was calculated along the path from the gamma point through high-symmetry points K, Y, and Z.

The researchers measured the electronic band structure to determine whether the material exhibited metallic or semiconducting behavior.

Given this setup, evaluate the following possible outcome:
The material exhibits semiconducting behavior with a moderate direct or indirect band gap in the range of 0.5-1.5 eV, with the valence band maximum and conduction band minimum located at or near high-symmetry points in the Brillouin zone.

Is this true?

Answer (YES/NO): NO